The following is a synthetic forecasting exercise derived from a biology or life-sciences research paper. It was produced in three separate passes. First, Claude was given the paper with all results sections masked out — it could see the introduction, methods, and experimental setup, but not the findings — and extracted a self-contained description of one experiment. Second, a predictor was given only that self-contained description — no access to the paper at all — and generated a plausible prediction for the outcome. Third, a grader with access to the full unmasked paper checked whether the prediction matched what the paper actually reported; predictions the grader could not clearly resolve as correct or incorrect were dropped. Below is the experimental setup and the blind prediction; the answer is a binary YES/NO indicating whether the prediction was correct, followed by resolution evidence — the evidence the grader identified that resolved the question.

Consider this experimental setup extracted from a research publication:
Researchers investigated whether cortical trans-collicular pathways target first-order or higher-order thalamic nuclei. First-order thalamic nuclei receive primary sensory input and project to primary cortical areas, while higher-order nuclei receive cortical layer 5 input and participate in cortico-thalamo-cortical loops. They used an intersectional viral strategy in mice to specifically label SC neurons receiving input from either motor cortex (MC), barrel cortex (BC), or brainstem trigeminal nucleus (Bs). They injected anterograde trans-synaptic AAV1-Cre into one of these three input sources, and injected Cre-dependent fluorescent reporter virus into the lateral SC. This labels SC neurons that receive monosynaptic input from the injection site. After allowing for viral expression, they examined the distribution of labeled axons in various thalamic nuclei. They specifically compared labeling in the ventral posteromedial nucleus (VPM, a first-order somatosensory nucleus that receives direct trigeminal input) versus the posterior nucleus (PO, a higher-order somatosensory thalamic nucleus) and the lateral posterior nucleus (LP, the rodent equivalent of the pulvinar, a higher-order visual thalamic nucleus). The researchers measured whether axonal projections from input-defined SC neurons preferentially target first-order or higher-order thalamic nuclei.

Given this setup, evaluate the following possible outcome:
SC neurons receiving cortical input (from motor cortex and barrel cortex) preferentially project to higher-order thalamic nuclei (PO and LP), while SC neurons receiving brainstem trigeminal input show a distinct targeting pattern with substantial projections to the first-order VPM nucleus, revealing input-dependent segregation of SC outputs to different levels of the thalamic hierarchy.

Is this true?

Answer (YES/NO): NO